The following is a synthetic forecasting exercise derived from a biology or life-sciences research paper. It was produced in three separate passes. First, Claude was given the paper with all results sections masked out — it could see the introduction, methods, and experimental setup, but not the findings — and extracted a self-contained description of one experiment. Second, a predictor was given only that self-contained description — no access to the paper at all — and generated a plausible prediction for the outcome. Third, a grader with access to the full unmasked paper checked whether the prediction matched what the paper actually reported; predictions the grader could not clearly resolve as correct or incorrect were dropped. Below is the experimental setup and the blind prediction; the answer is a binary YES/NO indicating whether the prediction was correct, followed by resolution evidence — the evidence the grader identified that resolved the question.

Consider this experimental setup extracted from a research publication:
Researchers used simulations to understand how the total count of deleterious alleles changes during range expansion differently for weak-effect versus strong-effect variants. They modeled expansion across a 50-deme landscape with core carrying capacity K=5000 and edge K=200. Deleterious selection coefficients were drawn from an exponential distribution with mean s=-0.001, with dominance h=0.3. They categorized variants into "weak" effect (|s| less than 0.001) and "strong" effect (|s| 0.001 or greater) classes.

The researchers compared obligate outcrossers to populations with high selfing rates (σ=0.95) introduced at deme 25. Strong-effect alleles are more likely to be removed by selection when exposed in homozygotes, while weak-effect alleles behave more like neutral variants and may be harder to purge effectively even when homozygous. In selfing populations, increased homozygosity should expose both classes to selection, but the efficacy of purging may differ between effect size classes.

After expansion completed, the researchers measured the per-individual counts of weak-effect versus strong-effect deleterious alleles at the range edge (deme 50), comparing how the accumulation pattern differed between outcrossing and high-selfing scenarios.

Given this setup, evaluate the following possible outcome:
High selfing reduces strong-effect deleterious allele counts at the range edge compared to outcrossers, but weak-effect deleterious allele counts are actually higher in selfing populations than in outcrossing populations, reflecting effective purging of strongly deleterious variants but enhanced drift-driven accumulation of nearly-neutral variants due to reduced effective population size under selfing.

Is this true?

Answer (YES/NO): YES